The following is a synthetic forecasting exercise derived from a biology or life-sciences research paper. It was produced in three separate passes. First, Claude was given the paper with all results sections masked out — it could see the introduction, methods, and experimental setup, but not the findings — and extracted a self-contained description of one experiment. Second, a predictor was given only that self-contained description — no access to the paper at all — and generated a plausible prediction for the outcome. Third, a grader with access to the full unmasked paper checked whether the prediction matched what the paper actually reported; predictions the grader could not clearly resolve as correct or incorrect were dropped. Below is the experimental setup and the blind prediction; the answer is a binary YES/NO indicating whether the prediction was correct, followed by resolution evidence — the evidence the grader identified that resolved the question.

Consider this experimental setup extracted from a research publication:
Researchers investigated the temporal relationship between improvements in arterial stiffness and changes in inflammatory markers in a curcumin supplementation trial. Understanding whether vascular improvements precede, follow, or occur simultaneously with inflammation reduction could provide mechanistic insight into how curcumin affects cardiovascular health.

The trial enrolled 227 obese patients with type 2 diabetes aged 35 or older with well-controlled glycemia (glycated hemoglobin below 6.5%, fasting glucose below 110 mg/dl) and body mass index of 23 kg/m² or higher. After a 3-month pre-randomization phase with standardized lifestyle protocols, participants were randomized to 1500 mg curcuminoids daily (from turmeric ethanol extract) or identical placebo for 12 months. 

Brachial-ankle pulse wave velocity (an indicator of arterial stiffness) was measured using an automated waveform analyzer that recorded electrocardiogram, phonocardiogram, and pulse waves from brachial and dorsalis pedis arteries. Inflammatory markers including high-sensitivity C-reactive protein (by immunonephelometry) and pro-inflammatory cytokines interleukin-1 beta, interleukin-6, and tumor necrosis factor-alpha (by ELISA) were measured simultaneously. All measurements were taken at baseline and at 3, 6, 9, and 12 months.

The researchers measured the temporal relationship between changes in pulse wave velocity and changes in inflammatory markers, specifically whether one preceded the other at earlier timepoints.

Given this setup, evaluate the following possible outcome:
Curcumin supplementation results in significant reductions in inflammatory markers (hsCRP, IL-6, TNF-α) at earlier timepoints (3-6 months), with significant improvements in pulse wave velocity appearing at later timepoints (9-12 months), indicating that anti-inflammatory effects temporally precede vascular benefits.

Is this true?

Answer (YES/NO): NO